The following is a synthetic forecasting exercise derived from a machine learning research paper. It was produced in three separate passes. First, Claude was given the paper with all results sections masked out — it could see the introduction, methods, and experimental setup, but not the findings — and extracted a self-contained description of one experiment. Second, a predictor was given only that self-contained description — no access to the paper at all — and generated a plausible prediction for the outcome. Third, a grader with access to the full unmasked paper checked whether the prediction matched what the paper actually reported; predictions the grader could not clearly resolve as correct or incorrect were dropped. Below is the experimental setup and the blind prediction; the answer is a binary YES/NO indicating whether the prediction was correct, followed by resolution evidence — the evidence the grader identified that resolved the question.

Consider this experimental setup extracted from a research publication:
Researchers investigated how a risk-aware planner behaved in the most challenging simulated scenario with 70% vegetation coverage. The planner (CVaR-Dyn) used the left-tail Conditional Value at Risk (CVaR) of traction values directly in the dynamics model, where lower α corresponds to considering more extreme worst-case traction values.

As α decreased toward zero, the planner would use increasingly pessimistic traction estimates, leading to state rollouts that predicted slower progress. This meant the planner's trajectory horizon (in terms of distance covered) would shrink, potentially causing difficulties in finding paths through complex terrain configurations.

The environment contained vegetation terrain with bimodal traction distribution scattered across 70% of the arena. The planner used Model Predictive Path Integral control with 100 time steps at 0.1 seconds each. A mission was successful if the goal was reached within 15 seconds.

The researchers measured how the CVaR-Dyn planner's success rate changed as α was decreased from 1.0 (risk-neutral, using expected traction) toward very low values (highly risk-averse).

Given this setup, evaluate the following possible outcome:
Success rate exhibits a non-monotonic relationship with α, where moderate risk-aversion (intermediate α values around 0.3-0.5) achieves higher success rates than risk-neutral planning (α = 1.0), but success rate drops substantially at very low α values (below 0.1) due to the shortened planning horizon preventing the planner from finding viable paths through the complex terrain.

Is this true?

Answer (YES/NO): NO